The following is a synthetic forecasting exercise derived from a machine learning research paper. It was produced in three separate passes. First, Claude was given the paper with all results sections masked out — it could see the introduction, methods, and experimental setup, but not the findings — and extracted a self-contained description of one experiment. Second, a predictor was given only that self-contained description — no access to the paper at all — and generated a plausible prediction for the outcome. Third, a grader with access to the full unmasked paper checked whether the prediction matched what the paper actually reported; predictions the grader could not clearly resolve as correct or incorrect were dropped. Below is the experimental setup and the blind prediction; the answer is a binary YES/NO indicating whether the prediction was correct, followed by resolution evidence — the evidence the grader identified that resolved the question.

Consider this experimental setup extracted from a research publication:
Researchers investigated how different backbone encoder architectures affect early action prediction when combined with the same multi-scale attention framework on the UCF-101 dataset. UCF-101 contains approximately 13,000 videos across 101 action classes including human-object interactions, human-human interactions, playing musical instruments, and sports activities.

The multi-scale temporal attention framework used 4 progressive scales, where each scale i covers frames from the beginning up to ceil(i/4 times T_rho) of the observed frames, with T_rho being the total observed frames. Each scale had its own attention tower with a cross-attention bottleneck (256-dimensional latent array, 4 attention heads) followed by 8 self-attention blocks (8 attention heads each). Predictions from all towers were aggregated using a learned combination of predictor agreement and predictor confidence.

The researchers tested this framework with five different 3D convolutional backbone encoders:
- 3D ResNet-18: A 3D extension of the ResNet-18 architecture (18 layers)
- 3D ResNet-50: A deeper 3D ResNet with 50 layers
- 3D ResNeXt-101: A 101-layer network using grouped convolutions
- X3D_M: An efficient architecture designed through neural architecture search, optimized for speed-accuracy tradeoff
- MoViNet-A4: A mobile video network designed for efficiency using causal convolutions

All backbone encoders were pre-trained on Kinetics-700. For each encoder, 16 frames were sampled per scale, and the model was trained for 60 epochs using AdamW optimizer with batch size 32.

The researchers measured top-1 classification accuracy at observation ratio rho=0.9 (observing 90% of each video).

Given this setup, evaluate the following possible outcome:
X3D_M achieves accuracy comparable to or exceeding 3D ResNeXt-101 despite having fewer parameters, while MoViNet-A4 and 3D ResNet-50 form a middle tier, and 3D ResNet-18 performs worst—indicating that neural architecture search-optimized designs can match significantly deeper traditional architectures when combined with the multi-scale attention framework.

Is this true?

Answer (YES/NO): NO